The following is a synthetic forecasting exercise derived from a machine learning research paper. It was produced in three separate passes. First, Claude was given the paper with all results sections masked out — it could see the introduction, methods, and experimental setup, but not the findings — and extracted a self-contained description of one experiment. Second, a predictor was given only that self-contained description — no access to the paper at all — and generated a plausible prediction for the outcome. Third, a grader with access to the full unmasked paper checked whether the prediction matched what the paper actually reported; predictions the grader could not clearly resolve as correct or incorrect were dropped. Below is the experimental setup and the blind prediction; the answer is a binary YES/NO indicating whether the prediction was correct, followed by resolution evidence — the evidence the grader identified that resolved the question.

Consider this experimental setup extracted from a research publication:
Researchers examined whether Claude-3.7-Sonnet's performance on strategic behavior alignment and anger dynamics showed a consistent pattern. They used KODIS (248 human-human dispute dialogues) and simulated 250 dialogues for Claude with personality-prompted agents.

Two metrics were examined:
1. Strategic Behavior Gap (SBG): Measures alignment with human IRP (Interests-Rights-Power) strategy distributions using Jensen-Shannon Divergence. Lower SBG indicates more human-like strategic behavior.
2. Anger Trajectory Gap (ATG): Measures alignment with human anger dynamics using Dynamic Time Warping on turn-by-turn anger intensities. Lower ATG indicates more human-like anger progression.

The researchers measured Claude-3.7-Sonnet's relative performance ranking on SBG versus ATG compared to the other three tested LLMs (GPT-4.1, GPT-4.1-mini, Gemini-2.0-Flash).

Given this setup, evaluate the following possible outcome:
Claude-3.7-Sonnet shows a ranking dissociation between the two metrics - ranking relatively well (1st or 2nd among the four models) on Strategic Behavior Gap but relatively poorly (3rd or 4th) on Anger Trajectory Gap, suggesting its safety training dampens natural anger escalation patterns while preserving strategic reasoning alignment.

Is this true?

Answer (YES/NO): YES